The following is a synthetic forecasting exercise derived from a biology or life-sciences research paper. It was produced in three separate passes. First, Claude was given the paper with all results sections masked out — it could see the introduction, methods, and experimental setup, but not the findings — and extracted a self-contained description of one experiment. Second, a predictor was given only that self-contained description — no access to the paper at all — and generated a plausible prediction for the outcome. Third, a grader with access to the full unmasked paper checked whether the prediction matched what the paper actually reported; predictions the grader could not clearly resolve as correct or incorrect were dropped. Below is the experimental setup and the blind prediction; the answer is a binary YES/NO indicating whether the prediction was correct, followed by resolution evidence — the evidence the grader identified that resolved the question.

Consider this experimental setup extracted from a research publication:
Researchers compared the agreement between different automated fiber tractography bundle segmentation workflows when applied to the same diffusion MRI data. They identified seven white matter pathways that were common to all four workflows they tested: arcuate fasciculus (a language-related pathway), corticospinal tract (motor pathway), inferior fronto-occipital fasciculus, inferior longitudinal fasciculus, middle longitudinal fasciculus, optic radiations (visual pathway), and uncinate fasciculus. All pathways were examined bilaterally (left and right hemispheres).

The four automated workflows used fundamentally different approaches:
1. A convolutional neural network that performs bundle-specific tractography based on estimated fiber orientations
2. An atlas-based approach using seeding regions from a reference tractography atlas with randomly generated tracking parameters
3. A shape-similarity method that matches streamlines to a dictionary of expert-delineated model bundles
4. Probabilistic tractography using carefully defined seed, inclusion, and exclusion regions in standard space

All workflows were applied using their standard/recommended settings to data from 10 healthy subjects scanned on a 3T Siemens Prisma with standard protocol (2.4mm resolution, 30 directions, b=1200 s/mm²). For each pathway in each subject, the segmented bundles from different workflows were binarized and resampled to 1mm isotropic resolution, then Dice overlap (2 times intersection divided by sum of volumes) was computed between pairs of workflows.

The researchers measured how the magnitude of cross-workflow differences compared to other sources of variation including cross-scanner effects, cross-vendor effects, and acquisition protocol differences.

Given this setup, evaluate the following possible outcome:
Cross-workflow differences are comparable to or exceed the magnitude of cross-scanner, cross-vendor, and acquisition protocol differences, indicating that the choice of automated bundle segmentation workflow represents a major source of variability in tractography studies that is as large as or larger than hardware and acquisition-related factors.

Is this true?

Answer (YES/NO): YES